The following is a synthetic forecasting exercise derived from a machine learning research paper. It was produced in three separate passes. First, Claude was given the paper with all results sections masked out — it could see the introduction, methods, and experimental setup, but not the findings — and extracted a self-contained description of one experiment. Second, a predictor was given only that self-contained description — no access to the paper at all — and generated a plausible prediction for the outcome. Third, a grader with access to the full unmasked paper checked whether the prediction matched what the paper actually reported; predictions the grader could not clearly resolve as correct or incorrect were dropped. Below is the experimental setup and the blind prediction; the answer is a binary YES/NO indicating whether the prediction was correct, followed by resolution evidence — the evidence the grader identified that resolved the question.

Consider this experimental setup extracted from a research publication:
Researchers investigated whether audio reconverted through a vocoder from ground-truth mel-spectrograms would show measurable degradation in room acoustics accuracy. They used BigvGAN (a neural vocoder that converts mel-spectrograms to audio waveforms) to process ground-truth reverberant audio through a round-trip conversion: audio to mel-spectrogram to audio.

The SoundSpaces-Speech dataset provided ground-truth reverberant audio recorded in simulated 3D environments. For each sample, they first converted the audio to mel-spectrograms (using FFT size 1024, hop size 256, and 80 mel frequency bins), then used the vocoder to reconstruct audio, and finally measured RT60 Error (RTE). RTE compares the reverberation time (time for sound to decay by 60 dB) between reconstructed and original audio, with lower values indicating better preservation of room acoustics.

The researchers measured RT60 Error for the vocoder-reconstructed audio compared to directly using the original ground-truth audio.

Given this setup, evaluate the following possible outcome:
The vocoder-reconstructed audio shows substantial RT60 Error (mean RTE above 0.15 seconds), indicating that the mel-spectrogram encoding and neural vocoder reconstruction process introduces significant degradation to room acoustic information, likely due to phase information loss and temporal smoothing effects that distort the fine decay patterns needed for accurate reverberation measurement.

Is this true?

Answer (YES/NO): NO